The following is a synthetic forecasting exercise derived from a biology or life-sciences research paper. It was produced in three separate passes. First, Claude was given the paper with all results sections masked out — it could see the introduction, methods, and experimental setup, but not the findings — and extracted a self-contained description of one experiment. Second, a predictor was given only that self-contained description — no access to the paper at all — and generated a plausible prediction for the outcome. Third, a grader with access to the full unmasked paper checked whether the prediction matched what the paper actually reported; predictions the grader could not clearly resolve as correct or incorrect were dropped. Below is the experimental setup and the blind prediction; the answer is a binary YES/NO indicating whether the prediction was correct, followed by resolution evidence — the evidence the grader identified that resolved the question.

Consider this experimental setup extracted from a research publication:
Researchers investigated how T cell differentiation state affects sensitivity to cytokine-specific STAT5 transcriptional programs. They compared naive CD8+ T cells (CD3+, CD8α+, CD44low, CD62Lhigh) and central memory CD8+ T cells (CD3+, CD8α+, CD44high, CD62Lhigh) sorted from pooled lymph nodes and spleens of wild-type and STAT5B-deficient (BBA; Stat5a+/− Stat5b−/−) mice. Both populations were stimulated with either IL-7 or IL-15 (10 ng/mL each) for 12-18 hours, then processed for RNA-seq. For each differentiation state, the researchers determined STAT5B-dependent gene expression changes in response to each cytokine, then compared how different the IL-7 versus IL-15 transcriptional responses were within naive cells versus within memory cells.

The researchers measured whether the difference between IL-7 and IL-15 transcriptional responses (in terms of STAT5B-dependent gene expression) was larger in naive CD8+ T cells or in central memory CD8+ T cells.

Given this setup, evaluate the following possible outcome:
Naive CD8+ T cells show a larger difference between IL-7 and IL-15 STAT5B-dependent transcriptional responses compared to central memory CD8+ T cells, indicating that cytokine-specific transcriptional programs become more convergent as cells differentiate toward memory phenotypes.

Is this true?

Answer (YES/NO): YES